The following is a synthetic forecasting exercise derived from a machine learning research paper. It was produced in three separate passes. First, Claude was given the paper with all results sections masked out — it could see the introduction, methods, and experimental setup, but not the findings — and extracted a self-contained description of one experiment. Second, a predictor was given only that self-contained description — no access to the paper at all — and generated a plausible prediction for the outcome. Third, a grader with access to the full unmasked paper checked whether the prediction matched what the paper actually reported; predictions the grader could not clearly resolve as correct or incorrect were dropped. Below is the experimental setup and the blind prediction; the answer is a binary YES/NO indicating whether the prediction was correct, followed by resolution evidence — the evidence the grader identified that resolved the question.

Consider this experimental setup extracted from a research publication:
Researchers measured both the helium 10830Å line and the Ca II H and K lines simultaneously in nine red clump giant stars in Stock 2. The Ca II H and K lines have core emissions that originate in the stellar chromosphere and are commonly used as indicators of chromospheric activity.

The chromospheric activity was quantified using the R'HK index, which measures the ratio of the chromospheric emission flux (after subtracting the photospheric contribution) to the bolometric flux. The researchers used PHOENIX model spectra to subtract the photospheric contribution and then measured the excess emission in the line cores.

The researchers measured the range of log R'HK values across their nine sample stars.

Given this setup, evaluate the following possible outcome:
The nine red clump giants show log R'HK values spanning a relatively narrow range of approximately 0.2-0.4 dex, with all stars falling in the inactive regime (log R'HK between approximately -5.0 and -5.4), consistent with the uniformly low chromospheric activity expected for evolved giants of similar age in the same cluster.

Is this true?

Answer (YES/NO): NO